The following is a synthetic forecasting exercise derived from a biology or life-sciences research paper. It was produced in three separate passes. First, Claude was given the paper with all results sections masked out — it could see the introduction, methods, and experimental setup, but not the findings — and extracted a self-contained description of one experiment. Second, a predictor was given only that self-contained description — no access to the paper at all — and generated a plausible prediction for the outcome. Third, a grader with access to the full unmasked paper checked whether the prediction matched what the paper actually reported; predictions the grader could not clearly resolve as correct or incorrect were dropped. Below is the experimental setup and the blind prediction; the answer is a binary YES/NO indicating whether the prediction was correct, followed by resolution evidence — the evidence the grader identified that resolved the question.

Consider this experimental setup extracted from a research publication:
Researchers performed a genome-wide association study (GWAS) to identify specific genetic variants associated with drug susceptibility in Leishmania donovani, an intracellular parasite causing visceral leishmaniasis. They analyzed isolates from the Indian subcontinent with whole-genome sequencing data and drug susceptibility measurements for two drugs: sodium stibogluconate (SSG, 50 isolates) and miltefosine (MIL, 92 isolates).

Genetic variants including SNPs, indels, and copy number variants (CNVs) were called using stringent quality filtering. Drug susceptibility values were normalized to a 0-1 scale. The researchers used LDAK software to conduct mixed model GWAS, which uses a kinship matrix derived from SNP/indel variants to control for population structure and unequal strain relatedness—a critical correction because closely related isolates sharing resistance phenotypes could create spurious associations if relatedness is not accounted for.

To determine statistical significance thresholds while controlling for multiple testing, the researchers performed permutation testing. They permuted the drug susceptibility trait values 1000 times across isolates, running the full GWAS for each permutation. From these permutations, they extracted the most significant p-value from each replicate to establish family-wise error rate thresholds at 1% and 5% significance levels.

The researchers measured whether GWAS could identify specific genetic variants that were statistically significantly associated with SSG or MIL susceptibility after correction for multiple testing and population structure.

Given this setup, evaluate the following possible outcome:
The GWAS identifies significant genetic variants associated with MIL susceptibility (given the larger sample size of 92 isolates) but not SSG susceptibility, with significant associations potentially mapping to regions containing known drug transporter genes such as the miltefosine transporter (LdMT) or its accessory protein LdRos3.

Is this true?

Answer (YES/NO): NO